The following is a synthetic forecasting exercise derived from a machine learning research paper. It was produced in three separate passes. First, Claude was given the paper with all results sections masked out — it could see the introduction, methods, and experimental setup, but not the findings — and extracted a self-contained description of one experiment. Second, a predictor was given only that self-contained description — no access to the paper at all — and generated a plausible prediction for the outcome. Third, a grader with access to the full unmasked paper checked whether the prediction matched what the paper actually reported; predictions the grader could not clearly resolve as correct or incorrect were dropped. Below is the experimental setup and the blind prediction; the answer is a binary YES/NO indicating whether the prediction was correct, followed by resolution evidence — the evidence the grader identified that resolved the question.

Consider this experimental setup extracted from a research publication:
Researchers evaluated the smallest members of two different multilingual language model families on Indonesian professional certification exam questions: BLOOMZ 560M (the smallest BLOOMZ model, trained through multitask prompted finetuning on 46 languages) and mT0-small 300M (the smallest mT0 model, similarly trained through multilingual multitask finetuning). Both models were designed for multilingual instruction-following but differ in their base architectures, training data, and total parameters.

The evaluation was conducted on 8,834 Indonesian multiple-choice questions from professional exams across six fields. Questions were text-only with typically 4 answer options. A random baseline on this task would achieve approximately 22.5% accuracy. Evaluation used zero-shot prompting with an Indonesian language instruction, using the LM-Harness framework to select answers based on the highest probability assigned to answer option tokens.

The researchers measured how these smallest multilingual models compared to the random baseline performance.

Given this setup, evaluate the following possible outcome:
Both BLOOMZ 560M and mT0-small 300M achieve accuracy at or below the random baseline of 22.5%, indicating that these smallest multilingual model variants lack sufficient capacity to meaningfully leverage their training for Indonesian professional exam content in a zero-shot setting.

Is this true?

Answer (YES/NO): NO